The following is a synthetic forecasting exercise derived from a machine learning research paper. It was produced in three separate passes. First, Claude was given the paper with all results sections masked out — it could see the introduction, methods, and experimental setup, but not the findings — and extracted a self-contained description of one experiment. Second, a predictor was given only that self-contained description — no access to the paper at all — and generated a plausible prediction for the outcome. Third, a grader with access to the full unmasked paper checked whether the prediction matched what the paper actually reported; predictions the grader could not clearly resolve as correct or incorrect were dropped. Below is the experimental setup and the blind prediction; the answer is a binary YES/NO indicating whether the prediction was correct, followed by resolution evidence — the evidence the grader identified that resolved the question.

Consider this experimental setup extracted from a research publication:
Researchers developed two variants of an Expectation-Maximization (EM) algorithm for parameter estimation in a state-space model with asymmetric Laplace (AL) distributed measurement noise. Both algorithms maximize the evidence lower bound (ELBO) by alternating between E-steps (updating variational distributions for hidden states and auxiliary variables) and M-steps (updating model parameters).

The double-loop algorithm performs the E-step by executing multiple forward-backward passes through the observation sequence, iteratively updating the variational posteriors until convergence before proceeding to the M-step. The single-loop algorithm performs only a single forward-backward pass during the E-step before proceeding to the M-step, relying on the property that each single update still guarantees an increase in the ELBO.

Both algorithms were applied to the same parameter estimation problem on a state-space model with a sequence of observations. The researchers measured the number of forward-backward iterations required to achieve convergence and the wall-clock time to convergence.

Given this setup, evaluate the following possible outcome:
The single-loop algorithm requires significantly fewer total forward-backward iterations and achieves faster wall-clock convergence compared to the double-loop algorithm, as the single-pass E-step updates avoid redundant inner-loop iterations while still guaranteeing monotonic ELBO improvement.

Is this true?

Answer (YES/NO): YES